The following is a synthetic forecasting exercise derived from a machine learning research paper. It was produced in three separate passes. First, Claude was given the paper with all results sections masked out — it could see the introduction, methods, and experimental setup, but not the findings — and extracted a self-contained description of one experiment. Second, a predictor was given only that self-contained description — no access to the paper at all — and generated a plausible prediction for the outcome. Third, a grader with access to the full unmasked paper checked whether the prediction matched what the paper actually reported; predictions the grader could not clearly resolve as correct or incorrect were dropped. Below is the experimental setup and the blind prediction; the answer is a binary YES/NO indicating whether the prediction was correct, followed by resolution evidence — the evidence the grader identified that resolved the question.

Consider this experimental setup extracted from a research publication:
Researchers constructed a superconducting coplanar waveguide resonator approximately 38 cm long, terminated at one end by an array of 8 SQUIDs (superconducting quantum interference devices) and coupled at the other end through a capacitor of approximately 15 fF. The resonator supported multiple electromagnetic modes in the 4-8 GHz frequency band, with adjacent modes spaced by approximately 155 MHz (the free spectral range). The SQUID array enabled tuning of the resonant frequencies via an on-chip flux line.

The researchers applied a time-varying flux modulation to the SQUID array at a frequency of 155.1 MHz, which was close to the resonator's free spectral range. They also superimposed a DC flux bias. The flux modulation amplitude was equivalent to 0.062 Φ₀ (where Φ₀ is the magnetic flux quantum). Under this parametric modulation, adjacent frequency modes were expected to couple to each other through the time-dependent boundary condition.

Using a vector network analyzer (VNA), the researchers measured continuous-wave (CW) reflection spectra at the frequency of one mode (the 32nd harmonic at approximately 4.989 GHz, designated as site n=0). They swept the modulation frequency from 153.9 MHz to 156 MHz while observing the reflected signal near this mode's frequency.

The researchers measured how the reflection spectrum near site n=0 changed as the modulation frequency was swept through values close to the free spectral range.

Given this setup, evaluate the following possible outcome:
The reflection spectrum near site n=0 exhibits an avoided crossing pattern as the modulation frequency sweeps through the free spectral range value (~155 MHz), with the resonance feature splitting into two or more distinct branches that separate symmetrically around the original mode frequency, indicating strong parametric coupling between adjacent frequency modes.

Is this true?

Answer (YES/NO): NO